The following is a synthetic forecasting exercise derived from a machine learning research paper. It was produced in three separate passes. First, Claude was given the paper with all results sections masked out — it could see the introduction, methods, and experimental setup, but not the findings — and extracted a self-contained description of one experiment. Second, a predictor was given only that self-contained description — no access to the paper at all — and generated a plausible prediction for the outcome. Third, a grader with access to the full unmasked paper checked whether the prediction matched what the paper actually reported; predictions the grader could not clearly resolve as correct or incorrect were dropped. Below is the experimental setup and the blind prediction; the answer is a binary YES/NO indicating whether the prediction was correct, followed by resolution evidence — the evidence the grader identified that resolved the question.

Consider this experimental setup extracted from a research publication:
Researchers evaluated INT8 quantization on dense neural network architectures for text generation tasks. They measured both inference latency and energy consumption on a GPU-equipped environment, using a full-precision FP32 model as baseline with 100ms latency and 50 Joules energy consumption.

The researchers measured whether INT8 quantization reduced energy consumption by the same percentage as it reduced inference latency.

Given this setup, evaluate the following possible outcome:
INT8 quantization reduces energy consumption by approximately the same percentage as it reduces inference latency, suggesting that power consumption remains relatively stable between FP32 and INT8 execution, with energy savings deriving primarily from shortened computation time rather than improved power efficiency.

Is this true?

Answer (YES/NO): YES